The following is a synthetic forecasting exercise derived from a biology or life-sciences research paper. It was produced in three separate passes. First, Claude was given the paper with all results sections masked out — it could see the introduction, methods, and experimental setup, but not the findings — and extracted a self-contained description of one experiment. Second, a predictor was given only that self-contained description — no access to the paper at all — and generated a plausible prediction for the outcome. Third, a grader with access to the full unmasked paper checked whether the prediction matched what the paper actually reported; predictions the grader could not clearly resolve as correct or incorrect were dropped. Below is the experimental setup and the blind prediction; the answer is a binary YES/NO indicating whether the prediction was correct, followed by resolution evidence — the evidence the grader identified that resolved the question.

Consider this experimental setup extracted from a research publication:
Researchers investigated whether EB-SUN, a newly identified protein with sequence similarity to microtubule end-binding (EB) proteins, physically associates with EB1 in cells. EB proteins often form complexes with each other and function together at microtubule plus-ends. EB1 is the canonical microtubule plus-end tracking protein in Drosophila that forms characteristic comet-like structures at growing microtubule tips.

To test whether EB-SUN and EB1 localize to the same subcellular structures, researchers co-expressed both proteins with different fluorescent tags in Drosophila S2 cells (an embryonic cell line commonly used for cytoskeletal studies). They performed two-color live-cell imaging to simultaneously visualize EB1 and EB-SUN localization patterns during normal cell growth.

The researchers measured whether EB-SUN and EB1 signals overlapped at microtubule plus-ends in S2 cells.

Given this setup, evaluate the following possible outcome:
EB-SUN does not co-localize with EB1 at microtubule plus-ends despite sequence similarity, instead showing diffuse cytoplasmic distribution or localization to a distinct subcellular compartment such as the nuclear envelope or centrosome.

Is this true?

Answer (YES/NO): NO